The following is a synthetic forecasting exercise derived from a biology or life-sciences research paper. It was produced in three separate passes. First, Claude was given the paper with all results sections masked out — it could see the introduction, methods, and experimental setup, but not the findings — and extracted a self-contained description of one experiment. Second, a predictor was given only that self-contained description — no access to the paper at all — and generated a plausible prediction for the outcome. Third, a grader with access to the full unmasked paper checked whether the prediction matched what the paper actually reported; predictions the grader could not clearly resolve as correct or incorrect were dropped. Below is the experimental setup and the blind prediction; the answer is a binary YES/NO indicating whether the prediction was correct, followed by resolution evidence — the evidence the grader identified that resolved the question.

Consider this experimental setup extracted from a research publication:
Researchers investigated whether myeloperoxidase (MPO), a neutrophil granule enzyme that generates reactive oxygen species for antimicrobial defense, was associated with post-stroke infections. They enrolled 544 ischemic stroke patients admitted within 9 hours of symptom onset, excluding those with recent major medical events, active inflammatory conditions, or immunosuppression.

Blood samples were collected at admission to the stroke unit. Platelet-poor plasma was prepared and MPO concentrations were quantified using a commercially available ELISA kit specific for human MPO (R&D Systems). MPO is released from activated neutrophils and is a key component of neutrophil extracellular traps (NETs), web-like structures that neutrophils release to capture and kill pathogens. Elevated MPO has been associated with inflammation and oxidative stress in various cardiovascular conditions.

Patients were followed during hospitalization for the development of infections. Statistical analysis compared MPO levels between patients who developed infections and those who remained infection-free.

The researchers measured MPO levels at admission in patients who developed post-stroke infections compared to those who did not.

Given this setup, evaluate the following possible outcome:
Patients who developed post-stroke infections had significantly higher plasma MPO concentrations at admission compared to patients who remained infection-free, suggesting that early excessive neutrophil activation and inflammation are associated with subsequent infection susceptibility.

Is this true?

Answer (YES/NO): YES